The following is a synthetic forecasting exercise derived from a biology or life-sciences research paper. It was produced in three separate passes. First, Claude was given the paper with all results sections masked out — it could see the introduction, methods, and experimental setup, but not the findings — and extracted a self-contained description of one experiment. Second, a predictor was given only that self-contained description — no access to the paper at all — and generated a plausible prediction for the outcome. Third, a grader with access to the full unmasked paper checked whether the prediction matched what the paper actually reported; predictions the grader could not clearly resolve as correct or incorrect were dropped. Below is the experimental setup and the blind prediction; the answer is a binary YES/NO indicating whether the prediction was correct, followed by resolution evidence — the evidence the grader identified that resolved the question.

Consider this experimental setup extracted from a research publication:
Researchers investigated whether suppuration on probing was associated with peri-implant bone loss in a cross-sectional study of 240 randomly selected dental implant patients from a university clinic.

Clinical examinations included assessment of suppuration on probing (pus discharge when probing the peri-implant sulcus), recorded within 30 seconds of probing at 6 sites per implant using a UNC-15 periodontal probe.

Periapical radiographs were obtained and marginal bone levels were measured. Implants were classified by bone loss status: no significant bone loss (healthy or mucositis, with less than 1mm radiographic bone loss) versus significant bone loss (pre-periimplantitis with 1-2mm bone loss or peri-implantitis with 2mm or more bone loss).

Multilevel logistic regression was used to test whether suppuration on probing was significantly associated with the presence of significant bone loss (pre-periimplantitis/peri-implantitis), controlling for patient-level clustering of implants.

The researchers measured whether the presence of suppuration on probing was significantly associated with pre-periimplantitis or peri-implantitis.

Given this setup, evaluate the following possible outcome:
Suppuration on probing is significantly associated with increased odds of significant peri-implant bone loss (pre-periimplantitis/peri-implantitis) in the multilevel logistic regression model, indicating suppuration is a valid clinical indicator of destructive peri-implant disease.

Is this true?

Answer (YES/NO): NO